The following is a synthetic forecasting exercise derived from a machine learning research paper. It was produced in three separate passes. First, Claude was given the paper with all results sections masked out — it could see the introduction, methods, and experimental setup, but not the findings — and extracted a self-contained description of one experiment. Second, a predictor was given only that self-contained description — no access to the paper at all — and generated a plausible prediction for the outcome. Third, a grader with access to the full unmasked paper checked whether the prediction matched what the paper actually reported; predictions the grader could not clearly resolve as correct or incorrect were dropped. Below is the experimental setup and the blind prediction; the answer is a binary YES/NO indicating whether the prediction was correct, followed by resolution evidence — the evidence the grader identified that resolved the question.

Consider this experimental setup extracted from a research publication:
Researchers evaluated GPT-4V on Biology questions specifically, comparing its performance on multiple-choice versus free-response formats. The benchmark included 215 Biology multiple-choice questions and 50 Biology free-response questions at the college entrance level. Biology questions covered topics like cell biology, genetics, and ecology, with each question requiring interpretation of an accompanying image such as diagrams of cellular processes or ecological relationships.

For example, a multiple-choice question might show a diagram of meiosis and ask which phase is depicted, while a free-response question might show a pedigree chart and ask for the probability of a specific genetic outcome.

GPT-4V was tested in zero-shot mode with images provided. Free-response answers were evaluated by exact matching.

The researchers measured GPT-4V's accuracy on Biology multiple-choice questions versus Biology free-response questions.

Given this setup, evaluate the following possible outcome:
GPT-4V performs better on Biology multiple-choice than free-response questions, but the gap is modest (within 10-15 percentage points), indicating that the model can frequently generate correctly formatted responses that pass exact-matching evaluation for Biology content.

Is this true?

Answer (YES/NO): NO